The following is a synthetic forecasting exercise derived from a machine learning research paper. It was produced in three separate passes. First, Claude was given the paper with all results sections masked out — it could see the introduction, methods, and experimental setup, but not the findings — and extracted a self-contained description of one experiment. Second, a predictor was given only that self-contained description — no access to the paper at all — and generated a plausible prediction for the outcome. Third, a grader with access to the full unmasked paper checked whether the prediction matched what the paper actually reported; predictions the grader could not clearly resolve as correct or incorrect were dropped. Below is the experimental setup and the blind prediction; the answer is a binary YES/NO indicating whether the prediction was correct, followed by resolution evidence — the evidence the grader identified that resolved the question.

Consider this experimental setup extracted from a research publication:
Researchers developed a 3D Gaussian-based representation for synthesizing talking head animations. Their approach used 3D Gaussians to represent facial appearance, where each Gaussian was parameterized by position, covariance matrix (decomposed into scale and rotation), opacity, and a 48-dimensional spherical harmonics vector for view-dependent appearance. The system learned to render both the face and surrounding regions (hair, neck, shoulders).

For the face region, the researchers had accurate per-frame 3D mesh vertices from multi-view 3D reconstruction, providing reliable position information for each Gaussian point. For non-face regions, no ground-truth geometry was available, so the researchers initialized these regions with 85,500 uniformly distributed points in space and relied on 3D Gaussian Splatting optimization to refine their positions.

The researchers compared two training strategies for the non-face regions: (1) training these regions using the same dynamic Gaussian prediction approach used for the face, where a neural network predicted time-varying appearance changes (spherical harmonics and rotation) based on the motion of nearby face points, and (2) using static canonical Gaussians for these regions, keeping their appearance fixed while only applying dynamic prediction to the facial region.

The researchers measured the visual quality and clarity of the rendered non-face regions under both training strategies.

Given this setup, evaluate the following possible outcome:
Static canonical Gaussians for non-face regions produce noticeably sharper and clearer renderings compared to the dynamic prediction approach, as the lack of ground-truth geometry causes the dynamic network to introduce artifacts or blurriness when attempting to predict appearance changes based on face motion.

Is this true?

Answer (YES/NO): YES